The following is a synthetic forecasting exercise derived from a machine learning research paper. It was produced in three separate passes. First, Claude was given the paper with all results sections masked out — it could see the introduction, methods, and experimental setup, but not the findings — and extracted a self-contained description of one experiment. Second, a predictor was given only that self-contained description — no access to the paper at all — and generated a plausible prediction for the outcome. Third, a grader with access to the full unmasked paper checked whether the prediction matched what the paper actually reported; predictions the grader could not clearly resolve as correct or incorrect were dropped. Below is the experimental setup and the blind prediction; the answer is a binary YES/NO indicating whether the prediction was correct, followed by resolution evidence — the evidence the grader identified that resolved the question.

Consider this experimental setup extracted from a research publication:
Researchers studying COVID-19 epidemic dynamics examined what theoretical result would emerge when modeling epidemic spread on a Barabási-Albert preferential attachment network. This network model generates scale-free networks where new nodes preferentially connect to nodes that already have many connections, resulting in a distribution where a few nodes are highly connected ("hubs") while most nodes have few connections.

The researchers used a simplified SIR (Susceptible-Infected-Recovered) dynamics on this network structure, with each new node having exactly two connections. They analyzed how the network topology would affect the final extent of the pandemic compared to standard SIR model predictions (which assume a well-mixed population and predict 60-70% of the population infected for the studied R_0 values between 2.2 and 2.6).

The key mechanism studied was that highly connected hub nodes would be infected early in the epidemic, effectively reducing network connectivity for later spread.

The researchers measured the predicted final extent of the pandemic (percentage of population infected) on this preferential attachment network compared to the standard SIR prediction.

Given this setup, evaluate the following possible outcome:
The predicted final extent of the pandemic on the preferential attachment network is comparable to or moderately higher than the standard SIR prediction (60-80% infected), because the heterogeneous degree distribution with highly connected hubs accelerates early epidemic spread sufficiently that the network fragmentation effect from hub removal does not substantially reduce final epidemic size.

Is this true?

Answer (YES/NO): NO